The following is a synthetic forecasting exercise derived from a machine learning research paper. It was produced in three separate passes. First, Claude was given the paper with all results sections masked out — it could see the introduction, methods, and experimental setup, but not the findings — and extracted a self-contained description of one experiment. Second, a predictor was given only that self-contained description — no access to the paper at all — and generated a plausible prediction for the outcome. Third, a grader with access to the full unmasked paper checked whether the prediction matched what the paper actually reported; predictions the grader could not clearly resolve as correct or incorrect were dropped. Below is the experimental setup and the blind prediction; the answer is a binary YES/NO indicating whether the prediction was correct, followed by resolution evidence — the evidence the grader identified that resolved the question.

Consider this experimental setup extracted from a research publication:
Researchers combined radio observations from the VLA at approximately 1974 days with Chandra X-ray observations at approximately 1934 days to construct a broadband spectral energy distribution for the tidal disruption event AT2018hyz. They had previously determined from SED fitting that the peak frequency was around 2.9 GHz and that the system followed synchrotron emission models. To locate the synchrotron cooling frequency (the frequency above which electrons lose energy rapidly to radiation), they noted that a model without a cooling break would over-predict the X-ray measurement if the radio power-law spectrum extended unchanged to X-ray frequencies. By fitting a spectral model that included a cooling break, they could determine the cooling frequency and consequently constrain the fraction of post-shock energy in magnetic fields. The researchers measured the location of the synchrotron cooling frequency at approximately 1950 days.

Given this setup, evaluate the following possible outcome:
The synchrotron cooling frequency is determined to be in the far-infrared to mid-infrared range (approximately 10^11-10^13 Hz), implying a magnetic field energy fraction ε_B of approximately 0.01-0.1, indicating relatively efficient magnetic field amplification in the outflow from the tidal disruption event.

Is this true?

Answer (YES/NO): NO